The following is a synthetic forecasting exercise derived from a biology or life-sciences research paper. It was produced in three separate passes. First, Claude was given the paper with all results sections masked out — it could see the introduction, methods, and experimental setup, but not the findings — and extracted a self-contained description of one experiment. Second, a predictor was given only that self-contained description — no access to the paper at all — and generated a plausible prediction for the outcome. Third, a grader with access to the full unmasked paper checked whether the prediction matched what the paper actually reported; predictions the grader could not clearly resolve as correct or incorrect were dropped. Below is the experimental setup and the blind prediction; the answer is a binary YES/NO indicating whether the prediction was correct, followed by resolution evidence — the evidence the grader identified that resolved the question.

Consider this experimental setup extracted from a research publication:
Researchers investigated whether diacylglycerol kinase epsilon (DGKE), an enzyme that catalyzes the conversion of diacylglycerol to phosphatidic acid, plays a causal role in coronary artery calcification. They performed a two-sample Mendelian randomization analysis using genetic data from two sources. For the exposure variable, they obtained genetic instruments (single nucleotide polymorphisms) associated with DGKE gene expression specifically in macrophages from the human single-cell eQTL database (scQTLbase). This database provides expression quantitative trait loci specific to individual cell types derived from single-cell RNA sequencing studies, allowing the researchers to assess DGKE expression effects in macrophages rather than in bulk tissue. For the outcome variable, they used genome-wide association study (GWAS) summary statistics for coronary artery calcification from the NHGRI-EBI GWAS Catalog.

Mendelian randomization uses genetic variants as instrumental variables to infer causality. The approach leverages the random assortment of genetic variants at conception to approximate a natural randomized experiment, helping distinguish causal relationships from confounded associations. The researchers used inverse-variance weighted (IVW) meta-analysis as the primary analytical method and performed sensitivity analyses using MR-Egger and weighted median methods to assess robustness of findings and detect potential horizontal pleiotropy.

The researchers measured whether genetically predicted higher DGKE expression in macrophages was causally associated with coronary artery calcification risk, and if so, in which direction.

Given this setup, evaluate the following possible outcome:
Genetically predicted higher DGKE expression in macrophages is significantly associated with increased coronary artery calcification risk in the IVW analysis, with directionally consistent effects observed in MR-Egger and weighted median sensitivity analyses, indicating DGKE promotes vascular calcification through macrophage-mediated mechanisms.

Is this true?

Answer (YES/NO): NO